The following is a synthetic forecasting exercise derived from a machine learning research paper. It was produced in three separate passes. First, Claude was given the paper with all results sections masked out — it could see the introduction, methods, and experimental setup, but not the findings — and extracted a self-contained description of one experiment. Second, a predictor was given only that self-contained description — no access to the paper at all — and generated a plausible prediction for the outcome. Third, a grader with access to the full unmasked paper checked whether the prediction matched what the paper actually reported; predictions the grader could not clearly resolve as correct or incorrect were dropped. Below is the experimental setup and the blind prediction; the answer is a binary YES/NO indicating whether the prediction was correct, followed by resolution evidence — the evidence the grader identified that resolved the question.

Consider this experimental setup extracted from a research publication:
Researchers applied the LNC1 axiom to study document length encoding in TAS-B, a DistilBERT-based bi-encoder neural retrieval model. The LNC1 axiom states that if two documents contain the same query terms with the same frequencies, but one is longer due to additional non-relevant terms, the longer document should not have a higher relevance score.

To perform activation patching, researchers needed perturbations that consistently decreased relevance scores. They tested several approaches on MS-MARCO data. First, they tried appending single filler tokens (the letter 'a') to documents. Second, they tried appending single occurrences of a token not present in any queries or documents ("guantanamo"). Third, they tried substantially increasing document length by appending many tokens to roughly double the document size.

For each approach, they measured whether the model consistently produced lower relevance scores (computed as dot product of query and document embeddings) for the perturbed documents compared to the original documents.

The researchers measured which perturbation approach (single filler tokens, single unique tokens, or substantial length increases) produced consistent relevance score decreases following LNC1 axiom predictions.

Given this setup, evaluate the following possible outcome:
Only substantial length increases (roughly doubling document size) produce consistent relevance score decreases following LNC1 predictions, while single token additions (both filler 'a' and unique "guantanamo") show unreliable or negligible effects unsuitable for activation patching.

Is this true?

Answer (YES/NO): YES